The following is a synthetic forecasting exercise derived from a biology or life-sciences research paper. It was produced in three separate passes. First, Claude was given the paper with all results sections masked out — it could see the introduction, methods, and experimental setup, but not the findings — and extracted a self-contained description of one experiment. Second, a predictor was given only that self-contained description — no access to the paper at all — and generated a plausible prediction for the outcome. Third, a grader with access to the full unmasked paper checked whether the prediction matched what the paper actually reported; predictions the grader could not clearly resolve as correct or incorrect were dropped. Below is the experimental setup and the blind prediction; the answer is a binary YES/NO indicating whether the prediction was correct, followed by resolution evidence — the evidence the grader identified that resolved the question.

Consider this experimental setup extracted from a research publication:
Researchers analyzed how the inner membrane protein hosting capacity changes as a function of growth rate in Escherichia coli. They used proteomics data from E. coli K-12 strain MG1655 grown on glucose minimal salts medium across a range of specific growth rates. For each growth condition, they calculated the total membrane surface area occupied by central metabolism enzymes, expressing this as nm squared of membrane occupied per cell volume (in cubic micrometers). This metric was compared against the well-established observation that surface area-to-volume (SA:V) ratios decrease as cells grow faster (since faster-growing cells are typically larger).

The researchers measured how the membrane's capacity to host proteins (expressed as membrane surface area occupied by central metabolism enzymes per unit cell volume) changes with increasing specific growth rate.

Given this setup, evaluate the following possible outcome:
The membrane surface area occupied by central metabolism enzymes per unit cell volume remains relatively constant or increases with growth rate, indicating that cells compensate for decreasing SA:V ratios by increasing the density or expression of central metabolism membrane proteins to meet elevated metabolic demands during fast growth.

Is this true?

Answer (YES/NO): YES